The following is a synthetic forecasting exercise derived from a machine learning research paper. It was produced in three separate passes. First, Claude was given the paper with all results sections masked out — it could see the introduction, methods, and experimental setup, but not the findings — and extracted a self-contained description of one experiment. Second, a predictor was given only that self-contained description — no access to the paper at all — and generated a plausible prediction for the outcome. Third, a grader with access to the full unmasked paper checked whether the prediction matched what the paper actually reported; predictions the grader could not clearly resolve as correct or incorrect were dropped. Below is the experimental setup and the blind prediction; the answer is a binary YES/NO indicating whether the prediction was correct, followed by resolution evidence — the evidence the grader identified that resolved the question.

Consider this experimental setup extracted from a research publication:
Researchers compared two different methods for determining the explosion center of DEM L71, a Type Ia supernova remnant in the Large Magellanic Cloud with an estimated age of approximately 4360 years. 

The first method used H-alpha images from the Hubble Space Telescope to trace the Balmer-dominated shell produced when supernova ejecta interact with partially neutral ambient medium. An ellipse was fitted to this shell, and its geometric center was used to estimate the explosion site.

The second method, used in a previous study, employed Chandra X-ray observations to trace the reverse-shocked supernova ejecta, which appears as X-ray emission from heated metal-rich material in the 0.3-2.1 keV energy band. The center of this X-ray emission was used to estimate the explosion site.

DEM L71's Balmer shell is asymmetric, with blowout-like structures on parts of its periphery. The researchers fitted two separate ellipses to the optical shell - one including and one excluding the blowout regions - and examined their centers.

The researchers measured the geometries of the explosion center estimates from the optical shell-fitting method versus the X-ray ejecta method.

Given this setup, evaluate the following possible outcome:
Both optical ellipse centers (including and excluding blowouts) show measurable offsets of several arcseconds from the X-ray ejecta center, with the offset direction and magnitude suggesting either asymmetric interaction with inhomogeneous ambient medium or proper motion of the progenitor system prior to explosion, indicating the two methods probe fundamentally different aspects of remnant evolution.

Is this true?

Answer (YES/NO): YES